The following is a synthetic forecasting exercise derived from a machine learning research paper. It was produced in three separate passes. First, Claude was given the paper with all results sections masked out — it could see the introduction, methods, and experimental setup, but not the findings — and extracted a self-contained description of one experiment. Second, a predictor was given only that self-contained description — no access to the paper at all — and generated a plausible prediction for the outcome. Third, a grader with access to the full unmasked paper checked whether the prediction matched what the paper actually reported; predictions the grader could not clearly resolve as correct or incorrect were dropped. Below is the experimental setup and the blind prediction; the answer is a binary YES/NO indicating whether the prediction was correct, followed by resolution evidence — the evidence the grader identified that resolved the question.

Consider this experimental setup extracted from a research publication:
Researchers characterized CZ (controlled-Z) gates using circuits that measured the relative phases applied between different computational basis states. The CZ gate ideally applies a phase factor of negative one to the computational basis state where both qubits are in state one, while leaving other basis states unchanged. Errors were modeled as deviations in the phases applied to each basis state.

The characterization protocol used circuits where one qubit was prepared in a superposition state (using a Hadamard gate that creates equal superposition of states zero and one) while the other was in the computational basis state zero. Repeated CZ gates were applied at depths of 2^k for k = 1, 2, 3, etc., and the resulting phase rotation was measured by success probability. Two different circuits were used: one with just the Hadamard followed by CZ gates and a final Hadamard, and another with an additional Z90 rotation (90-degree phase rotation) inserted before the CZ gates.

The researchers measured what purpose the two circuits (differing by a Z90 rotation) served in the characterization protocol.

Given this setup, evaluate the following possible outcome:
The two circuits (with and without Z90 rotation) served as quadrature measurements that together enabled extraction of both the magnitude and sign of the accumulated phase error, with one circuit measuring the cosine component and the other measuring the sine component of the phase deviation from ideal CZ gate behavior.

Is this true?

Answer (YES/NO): YES